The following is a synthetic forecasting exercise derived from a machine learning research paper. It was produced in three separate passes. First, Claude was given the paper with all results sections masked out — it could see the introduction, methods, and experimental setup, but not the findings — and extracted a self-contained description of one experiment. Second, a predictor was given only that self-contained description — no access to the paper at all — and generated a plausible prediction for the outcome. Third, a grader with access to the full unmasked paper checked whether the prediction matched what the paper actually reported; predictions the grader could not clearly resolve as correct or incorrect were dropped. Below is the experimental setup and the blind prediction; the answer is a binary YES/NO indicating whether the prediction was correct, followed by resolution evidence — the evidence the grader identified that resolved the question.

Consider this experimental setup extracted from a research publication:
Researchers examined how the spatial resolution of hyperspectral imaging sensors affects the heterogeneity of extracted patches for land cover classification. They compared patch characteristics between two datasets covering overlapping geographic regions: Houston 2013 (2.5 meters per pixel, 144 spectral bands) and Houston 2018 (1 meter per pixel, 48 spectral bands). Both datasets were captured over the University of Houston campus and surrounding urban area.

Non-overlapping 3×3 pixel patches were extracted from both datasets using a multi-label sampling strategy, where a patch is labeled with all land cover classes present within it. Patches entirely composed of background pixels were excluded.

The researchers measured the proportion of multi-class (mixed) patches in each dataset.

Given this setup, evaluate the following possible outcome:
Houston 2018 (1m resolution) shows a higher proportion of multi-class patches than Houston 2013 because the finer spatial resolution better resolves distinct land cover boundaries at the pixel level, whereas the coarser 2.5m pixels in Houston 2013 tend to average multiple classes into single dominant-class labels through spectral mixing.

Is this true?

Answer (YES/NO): NO